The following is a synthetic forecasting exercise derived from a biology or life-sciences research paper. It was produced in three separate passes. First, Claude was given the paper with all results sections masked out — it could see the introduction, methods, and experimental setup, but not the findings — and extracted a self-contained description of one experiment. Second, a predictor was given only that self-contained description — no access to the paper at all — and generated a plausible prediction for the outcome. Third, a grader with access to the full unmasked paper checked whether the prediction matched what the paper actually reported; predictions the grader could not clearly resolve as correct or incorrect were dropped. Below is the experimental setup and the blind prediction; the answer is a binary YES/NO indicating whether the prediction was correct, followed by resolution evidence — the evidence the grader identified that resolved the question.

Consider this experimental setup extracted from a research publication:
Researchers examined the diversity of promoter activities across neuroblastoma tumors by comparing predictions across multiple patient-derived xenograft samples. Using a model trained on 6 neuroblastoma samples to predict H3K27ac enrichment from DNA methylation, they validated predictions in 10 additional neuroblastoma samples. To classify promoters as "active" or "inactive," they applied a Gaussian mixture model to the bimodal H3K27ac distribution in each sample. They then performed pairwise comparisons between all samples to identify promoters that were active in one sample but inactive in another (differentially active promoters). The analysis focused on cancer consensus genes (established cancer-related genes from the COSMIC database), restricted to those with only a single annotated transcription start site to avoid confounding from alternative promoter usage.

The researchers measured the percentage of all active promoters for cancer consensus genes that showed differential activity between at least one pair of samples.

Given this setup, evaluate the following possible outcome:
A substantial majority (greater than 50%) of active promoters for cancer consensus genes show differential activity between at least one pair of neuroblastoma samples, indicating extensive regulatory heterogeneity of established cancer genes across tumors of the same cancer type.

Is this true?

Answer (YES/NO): NO